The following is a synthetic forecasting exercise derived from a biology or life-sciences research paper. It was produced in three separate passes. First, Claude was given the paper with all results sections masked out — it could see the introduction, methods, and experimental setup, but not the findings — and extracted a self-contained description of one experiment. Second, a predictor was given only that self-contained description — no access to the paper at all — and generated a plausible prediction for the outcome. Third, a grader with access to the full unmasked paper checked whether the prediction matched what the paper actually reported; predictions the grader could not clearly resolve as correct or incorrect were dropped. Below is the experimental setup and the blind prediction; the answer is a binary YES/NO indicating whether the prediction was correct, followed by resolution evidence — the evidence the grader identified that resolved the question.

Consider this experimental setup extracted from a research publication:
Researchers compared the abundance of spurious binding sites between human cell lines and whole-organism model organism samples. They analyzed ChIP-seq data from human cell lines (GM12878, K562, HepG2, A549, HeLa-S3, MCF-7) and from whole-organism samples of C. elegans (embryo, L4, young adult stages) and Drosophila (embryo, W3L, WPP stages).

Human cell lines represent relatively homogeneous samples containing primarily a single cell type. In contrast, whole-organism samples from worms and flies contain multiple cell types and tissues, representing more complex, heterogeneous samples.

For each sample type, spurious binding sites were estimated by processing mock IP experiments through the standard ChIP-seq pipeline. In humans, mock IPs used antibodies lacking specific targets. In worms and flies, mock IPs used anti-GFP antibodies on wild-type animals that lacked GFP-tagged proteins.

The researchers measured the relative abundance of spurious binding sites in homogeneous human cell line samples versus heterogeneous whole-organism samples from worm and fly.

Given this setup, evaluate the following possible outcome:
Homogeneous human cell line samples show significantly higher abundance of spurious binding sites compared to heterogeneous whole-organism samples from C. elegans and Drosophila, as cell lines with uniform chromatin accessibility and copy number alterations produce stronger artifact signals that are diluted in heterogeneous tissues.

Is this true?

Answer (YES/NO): NO